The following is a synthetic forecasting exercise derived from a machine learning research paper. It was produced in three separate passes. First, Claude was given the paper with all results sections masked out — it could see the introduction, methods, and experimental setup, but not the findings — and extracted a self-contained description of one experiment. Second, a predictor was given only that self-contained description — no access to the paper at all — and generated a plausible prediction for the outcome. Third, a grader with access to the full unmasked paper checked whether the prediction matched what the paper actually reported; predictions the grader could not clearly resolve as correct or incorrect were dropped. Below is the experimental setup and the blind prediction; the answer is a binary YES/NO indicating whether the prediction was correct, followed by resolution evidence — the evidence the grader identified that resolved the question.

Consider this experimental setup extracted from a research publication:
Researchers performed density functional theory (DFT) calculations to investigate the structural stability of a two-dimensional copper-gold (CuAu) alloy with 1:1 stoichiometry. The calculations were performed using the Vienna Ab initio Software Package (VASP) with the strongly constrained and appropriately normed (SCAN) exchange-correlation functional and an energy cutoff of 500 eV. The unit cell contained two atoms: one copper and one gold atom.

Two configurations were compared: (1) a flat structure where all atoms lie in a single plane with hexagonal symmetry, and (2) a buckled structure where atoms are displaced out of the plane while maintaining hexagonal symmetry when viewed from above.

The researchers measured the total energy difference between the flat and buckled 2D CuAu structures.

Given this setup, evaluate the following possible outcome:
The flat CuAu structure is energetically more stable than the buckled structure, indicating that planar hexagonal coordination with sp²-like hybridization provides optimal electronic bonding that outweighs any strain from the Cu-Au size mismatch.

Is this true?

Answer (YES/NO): NO